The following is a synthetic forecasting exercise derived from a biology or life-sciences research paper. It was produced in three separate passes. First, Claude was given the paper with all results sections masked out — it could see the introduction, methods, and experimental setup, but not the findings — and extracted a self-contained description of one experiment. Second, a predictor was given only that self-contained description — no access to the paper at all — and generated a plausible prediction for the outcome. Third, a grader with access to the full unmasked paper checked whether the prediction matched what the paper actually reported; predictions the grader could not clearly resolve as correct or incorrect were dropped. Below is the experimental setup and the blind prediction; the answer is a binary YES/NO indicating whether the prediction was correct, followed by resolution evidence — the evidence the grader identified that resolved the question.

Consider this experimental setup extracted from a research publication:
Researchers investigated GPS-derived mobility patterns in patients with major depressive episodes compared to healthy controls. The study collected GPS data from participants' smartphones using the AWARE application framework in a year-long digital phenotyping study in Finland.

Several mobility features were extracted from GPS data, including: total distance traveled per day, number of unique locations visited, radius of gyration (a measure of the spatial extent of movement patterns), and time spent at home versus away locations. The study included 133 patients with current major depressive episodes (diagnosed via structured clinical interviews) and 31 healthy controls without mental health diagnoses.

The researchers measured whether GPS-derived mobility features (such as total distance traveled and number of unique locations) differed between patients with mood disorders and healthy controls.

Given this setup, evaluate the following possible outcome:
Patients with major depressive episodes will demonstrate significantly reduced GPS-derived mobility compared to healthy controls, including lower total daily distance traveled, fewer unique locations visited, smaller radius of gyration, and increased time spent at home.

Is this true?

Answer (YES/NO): NO